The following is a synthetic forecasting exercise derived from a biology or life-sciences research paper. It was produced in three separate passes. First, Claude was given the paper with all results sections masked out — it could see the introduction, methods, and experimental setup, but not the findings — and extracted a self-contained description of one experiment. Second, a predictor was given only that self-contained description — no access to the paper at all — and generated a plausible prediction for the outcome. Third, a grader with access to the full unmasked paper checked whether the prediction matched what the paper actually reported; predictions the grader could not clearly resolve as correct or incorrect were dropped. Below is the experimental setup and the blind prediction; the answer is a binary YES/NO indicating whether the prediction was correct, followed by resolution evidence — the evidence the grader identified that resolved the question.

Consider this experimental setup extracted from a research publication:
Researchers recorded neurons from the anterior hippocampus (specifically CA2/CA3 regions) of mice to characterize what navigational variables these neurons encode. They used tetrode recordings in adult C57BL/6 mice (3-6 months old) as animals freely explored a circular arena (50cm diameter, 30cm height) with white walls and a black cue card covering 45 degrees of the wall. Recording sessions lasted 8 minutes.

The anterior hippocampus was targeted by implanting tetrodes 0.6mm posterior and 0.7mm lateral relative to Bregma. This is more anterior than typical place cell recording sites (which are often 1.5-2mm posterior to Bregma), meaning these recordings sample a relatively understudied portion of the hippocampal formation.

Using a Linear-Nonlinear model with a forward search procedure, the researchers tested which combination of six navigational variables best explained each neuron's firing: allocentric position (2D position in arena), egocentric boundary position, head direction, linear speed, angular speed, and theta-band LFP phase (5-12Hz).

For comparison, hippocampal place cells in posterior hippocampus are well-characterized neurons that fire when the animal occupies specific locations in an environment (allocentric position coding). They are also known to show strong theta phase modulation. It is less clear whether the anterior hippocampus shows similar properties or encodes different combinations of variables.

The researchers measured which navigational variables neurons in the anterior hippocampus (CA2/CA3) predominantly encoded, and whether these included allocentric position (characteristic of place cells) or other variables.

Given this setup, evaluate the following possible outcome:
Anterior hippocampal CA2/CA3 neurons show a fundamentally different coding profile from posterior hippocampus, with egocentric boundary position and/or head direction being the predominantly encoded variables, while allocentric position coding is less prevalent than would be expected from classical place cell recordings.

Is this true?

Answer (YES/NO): NO